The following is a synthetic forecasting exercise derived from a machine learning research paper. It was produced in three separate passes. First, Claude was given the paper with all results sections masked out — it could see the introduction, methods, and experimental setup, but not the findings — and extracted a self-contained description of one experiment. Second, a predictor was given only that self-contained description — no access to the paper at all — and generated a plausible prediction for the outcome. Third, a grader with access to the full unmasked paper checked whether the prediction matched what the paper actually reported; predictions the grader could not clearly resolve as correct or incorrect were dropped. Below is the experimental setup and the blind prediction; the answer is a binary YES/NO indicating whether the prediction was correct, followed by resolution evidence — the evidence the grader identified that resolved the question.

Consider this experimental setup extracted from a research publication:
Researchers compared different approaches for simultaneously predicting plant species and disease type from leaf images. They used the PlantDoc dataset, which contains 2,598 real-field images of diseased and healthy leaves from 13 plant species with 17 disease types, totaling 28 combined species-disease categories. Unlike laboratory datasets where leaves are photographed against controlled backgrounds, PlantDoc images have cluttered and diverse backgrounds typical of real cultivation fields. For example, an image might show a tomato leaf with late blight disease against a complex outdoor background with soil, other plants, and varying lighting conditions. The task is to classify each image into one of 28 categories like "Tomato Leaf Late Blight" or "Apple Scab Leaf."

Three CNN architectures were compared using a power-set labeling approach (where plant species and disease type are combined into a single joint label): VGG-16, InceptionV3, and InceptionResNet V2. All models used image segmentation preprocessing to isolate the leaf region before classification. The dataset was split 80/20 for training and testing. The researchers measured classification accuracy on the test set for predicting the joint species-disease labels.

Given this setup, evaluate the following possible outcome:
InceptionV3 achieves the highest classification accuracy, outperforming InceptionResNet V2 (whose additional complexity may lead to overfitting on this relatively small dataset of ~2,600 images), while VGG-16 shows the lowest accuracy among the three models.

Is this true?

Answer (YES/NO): NO